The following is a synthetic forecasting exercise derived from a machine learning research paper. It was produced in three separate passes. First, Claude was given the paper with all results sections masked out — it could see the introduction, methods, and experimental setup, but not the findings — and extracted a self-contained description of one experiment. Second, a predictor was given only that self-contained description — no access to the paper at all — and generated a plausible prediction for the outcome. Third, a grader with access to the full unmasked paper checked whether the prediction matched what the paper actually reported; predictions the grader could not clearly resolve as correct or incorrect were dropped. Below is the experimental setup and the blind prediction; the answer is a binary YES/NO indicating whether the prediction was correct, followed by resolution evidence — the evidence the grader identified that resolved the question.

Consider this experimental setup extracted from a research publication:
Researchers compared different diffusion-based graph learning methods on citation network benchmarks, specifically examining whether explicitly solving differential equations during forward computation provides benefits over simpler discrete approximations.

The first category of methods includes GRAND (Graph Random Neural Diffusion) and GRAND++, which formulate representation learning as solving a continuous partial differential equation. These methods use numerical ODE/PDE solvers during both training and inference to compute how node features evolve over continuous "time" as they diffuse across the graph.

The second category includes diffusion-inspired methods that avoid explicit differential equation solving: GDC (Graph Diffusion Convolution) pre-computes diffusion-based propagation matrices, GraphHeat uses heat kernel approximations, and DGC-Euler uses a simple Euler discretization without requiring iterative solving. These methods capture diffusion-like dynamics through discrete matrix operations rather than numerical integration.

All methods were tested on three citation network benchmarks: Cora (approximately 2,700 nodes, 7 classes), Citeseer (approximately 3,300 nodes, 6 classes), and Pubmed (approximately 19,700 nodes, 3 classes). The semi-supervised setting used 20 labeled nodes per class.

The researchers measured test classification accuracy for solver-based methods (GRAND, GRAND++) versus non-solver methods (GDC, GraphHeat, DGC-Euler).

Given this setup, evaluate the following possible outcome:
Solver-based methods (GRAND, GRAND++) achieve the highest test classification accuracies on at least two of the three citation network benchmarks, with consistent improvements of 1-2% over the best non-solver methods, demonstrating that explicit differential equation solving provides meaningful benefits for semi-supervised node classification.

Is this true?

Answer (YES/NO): NO